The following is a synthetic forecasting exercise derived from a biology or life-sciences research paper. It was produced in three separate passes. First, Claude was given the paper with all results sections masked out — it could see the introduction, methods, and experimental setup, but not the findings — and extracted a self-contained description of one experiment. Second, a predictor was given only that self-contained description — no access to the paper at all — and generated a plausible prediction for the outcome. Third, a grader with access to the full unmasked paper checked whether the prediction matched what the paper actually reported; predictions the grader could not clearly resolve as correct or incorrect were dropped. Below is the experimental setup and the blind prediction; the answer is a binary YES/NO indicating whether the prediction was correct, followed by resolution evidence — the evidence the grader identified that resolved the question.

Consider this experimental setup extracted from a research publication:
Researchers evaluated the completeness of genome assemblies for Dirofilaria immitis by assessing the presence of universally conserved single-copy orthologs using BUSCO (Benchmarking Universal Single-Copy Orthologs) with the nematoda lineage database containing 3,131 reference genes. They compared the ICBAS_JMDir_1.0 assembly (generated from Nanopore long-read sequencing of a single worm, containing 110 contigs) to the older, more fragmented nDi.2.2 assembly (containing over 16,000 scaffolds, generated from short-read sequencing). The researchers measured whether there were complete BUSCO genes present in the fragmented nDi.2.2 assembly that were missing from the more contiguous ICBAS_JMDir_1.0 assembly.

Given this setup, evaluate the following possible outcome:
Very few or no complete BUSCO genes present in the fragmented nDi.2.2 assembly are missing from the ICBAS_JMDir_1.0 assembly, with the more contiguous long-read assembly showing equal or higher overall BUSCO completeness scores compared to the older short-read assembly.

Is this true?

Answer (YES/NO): NO